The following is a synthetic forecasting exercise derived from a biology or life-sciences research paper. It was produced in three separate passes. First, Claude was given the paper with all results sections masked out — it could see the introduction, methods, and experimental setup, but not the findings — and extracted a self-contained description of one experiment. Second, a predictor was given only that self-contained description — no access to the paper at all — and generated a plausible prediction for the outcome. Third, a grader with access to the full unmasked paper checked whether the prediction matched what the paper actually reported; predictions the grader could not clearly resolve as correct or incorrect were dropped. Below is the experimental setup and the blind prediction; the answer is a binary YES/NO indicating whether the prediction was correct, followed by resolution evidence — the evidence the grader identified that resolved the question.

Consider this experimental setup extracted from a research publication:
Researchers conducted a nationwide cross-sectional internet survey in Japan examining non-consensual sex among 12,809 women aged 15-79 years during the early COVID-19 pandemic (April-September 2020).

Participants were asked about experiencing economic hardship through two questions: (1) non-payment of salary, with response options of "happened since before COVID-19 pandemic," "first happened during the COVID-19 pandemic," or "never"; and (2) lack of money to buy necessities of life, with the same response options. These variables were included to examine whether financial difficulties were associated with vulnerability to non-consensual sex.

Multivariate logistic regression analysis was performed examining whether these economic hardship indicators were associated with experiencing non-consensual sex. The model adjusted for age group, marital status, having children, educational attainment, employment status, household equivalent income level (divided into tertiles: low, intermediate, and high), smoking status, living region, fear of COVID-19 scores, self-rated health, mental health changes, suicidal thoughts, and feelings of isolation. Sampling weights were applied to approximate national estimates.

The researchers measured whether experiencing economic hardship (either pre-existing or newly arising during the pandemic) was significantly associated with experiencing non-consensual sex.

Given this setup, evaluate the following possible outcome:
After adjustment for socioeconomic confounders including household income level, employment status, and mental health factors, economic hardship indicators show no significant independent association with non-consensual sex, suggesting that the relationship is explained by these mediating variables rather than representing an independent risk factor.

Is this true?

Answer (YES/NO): NO